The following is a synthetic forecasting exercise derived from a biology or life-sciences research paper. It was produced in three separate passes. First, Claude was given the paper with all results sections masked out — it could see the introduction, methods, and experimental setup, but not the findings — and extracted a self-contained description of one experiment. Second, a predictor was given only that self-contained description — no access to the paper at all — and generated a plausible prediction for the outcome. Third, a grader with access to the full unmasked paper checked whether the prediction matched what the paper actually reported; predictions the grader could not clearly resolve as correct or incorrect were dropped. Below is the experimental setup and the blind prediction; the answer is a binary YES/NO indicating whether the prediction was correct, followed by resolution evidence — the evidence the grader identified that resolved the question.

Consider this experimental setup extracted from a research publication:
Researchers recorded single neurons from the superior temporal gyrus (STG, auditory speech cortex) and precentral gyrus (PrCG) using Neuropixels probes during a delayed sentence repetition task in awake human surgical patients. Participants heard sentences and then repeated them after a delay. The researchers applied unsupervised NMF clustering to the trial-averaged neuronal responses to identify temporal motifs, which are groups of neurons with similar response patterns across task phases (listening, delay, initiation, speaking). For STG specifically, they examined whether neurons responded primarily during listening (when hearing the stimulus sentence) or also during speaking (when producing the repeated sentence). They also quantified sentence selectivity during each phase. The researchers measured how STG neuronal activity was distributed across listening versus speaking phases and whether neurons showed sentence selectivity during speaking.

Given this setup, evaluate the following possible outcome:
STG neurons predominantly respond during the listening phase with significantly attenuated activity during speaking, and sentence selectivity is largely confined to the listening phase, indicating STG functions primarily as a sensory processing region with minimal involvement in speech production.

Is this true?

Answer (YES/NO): YES